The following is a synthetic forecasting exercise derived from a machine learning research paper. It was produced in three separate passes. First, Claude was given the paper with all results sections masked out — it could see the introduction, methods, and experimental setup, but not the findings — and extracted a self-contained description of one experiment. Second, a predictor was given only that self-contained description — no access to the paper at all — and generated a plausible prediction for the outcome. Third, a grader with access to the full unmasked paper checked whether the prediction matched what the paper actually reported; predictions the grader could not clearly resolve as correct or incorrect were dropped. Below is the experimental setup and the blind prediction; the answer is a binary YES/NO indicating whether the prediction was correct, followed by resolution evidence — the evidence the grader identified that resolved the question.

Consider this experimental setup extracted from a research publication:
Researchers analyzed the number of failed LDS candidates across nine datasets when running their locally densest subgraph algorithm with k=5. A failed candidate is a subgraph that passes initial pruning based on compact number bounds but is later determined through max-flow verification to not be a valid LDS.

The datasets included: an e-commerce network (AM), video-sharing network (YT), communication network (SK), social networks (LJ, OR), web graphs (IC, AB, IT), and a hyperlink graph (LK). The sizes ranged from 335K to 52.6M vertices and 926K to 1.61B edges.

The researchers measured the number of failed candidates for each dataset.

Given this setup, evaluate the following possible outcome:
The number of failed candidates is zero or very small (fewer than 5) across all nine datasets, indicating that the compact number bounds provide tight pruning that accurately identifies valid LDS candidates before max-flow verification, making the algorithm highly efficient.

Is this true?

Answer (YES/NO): NO